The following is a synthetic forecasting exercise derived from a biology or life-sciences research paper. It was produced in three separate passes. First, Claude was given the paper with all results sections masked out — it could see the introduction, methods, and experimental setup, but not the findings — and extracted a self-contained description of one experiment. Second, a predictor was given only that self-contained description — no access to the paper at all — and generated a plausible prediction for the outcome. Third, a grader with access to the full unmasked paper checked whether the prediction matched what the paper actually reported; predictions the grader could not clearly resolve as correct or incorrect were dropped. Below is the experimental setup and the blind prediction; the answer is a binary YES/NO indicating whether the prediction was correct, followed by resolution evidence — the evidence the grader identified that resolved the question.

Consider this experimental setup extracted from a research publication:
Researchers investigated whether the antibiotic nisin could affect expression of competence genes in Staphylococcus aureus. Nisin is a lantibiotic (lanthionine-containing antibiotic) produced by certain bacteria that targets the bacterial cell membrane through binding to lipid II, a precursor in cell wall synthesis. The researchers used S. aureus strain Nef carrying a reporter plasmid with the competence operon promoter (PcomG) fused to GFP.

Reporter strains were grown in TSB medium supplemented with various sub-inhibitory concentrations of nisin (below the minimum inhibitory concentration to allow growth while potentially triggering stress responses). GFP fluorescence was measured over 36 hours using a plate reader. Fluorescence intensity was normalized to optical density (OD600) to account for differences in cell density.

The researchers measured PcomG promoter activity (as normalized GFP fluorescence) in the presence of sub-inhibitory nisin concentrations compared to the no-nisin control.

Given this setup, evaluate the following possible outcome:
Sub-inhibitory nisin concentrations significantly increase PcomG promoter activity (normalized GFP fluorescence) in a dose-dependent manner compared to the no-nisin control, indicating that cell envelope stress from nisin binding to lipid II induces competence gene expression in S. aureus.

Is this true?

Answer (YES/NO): NO